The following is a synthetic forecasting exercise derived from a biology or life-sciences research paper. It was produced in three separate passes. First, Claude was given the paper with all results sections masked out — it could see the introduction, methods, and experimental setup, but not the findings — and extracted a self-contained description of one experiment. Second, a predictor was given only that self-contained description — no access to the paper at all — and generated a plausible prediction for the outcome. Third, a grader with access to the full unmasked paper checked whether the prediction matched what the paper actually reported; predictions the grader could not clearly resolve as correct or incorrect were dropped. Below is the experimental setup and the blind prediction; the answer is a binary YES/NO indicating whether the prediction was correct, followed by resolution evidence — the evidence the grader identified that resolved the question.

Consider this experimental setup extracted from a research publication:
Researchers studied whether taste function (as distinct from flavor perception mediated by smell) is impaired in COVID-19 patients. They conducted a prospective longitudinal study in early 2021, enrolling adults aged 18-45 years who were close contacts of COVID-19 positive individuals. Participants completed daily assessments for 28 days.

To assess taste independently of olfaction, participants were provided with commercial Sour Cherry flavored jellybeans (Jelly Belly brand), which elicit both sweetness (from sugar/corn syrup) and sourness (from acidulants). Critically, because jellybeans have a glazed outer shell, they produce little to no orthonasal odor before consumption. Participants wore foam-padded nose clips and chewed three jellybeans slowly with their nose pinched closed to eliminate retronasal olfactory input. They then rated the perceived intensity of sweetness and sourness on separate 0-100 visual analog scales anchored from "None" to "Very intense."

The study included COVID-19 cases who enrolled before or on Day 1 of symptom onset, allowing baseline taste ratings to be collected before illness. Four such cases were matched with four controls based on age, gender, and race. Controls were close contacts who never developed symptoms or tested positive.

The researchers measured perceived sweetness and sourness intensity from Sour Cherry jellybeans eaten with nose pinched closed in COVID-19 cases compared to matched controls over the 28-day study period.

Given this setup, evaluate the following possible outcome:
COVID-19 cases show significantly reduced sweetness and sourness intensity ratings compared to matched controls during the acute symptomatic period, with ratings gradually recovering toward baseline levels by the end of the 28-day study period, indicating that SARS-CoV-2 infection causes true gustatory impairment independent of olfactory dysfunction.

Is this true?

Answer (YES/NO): NO